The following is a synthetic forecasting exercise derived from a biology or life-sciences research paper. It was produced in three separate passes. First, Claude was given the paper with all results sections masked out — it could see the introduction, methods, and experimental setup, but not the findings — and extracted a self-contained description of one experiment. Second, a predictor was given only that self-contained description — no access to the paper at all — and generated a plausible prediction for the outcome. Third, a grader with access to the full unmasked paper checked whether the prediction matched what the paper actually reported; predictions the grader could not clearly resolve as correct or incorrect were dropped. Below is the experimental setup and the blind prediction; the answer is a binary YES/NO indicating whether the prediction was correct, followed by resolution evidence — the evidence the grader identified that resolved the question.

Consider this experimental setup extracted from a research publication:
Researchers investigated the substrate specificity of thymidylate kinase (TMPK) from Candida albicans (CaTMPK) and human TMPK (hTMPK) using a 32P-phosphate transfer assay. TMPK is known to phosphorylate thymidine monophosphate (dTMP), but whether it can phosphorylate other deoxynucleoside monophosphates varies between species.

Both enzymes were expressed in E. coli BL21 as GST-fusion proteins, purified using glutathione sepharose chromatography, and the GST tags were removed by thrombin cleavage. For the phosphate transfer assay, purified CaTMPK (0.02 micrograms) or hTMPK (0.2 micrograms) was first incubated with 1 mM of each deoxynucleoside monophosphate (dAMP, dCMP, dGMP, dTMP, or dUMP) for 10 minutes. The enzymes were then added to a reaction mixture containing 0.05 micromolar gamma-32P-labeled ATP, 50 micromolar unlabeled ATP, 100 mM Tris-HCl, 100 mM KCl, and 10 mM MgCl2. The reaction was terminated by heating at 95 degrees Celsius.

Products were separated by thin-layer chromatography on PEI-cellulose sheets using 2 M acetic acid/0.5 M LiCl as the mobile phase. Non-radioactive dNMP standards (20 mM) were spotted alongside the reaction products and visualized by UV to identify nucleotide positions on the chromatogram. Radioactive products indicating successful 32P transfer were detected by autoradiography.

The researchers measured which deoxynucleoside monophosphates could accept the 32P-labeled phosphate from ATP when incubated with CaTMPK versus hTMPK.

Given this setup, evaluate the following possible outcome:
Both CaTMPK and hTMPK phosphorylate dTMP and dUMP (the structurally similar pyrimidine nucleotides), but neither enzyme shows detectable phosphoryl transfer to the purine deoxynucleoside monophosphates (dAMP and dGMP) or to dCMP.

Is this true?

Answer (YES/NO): NO